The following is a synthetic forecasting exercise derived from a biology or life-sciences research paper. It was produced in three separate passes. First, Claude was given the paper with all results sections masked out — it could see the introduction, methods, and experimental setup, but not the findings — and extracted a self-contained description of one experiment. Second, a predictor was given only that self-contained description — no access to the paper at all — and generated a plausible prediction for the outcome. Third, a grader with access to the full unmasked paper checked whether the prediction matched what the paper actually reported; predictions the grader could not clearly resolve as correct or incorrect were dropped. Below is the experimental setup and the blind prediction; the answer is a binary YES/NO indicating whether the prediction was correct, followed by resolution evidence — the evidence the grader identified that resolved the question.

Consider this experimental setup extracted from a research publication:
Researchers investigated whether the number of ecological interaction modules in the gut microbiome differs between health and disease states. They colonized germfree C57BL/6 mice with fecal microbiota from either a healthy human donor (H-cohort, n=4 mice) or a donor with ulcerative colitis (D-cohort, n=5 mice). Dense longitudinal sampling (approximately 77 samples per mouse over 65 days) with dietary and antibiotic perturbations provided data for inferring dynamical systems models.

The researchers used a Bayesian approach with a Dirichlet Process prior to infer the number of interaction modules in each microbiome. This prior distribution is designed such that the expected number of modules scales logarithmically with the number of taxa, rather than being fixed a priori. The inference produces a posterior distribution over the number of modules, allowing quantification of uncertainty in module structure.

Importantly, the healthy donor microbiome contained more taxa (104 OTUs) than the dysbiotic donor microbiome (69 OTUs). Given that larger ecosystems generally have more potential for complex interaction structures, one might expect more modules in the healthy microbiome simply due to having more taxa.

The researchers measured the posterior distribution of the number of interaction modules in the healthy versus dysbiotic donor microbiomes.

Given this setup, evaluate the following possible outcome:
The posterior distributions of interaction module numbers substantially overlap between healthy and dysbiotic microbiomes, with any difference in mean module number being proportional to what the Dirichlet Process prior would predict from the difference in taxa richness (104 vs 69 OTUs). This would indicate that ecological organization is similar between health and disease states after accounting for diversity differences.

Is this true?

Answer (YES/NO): NO